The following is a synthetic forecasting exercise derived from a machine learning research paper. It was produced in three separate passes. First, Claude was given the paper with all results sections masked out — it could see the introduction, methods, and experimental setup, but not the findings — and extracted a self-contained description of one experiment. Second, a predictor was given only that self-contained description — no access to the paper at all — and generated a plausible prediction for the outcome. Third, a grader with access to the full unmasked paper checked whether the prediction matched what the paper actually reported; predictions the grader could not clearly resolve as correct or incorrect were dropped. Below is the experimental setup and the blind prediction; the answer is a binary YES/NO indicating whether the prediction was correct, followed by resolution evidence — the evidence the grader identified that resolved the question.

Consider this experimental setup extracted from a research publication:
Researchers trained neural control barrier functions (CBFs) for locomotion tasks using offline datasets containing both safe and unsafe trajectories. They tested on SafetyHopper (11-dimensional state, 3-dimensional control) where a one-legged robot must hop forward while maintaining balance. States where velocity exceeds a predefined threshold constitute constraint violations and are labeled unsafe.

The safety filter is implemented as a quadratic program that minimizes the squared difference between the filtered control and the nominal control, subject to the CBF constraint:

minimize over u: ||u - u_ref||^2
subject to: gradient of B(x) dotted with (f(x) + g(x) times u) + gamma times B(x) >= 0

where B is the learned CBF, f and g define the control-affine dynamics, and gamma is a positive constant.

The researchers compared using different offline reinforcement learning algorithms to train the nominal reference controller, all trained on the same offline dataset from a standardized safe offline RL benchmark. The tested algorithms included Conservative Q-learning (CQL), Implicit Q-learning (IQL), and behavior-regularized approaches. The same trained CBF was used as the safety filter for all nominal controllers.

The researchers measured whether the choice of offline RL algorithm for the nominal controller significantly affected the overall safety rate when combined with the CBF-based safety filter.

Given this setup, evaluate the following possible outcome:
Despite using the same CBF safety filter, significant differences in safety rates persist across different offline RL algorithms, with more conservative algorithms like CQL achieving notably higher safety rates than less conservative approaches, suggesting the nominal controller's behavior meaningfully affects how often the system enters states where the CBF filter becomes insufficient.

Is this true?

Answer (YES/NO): YES